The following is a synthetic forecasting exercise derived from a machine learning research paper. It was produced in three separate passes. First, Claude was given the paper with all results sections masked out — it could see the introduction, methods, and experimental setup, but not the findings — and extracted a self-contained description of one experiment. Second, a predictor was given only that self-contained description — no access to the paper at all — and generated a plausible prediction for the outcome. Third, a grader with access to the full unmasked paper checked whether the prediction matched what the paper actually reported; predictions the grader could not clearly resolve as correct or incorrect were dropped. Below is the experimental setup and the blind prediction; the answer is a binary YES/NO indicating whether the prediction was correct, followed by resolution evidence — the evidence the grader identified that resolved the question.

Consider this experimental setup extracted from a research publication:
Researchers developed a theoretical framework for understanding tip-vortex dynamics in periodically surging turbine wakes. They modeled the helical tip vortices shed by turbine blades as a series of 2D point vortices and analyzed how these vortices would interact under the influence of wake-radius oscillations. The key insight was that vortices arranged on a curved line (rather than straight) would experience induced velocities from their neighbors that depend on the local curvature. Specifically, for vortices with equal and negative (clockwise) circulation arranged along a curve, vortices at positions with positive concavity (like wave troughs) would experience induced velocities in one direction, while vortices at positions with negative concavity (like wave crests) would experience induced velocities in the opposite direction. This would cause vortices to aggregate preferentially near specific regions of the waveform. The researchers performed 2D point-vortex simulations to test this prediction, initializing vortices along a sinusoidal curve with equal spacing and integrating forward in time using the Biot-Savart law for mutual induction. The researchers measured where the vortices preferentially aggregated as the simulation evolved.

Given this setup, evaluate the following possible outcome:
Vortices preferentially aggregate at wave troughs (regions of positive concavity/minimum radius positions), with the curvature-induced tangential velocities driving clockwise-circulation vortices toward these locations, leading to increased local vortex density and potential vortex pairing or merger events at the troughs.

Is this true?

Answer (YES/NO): NO